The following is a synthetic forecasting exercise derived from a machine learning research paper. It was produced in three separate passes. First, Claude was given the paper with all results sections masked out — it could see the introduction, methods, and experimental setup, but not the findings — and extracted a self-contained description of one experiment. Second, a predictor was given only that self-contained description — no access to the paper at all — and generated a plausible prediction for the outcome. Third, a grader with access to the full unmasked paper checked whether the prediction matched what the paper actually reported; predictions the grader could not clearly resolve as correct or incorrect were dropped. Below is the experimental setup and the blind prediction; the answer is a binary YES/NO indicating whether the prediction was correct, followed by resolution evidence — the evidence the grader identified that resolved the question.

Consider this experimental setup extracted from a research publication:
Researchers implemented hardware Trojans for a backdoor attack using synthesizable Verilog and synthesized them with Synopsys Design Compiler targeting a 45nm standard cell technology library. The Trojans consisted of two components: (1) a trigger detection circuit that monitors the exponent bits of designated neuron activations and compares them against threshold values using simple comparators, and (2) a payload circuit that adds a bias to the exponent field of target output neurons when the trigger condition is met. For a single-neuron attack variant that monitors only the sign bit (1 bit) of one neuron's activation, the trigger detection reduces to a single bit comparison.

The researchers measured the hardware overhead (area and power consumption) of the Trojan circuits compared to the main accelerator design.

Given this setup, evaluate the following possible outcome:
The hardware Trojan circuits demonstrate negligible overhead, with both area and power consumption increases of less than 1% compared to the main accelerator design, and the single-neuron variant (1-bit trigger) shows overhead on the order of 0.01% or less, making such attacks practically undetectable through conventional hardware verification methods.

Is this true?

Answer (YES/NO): NO